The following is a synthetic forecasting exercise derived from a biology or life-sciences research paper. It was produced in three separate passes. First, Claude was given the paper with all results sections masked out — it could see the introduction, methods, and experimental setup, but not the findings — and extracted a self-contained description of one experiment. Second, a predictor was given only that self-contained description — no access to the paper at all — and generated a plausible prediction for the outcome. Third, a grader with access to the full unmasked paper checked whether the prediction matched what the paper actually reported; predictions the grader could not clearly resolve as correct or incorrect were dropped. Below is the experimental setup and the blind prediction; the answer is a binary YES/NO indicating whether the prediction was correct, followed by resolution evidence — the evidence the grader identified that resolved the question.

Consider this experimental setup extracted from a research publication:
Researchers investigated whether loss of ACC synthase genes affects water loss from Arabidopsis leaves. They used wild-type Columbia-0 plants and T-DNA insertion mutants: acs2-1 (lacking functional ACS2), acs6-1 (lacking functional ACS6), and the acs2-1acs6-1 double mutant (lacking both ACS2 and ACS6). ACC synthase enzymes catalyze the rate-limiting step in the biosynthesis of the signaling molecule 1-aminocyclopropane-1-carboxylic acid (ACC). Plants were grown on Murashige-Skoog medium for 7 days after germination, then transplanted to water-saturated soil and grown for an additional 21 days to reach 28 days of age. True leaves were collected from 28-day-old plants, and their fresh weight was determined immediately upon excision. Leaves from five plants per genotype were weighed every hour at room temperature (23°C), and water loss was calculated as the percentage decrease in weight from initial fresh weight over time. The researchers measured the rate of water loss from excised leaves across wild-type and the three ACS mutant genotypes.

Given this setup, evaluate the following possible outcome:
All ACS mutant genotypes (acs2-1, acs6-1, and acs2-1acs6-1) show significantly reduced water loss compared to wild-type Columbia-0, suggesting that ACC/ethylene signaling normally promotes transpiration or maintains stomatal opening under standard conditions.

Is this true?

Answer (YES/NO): YES